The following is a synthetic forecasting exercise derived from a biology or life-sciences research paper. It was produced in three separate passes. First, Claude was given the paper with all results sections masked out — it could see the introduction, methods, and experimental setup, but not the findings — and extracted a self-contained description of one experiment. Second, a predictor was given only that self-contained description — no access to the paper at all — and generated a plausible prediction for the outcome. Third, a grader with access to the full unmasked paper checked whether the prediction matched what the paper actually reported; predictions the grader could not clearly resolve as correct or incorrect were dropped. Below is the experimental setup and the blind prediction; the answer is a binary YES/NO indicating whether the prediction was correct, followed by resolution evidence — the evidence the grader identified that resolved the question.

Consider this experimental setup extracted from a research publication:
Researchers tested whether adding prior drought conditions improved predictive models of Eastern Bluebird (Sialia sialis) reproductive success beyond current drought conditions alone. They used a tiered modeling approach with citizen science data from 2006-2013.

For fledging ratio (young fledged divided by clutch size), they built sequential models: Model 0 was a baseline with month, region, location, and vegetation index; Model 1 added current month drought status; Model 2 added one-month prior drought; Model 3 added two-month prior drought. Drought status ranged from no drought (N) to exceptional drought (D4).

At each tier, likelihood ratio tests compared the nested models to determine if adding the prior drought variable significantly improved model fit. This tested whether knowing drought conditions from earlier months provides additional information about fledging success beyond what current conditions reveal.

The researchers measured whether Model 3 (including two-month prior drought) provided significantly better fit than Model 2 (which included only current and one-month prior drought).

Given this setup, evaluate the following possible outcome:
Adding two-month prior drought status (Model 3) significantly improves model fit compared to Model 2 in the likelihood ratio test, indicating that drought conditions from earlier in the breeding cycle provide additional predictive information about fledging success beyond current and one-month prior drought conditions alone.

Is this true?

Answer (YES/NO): YES